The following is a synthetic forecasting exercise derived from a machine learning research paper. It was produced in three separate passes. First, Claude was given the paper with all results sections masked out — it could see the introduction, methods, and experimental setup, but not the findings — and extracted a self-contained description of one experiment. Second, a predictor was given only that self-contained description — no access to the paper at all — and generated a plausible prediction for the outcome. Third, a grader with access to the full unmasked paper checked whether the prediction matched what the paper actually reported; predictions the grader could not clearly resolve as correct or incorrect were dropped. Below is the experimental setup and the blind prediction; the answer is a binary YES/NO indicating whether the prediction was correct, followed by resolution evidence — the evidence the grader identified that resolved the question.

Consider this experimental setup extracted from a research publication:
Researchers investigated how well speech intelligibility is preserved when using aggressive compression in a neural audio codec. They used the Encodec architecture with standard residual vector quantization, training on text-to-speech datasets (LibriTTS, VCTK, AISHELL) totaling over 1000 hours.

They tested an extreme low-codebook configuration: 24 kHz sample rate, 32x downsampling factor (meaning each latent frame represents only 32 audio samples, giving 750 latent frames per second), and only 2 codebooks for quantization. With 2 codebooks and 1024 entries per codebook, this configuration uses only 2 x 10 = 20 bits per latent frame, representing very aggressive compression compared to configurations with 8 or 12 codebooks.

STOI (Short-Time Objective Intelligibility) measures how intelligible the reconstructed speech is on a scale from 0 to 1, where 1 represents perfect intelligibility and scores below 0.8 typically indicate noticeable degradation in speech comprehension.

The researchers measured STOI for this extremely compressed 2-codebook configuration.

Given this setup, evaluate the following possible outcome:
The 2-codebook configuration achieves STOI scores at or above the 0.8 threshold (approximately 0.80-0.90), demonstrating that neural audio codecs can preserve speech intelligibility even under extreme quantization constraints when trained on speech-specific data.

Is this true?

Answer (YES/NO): YES